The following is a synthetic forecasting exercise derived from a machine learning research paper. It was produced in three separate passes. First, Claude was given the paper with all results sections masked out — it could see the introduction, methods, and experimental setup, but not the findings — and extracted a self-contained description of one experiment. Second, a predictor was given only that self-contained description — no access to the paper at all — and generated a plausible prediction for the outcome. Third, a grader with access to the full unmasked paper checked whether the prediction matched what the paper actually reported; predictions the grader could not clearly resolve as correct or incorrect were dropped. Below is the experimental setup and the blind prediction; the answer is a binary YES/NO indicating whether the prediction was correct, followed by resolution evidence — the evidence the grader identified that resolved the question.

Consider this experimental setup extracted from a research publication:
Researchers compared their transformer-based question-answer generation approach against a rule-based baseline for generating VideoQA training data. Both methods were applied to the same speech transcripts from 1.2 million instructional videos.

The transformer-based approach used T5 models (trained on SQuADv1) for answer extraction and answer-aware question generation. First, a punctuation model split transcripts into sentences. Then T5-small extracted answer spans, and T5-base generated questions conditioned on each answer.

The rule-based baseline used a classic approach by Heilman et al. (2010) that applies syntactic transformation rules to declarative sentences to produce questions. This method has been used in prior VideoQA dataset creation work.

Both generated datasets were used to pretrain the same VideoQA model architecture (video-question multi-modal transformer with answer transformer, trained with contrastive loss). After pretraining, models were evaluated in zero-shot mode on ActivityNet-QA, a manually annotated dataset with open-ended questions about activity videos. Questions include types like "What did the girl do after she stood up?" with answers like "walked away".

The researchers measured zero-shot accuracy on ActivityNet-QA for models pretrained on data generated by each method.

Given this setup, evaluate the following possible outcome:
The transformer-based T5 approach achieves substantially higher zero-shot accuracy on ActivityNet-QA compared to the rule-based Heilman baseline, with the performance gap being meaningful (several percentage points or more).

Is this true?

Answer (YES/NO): YES